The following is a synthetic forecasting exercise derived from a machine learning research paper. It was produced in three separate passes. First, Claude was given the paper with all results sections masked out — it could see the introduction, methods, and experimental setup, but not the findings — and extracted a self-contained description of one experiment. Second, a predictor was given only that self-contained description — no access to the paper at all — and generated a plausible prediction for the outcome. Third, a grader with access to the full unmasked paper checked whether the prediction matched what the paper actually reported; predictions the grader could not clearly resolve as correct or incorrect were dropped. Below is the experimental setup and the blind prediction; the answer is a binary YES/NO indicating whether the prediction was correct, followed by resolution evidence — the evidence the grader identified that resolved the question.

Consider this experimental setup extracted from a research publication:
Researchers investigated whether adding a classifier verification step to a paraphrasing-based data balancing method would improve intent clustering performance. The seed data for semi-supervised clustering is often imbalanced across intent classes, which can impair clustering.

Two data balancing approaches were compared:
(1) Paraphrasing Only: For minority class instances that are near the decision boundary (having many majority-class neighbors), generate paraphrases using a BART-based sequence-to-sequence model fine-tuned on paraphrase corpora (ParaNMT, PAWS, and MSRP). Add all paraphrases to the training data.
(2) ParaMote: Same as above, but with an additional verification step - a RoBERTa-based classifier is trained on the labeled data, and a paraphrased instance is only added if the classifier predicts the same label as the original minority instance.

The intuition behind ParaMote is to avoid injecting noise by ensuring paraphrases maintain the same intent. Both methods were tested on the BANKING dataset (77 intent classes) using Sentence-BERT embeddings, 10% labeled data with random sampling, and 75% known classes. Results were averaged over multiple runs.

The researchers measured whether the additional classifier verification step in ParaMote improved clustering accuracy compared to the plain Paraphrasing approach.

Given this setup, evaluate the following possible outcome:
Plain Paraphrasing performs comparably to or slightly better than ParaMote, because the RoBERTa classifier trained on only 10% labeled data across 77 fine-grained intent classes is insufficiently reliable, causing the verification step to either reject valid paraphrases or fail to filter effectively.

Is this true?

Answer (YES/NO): YES